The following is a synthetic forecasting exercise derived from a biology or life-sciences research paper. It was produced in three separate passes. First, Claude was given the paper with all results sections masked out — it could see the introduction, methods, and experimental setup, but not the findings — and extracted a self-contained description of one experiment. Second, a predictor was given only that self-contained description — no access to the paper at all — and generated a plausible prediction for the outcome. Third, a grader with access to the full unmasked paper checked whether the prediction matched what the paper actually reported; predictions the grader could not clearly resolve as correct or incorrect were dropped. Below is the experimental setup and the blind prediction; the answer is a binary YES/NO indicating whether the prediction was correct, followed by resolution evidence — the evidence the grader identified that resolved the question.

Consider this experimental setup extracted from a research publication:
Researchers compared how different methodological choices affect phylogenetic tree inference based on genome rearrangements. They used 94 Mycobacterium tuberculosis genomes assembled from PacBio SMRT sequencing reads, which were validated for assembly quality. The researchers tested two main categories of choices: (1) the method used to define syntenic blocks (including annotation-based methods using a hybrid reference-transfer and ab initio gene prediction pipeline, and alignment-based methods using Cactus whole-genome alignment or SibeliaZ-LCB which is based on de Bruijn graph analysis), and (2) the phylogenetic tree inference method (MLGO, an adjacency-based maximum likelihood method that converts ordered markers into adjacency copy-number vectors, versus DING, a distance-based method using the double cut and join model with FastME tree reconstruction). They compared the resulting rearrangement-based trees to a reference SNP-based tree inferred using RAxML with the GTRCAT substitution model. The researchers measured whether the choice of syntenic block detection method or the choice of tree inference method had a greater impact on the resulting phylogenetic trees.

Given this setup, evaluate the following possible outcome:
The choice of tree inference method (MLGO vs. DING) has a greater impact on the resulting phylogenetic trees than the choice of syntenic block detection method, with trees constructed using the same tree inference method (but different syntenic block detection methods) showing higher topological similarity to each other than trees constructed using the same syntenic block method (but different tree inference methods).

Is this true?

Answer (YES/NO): NO